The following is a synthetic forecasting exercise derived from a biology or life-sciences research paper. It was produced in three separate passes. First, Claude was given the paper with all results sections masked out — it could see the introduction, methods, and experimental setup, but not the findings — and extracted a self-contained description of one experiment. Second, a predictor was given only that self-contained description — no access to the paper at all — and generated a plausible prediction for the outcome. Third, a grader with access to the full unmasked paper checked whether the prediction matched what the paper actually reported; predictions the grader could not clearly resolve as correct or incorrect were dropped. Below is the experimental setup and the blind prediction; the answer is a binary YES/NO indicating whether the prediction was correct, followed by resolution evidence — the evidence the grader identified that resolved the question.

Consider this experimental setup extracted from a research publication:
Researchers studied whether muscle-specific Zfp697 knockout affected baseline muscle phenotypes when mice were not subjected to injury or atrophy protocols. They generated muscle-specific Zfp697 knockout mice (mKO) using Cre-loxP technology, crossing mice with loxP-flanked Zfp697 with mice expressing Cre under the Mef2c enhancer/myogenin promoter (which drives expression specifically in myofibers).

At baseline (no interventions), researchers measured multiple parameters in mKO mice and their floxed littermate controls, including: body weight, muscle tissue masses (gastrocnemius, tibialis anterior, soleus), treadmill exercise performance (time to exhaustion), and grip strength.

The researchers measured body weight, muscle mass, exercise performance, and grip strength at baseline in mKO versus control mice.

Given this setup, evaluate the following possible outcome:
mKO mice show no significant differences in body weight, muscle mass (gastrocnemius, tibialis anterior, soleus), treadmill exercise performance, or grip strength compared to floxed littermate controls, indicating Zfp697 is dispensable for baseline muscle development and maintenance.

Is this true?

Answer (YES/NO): YES